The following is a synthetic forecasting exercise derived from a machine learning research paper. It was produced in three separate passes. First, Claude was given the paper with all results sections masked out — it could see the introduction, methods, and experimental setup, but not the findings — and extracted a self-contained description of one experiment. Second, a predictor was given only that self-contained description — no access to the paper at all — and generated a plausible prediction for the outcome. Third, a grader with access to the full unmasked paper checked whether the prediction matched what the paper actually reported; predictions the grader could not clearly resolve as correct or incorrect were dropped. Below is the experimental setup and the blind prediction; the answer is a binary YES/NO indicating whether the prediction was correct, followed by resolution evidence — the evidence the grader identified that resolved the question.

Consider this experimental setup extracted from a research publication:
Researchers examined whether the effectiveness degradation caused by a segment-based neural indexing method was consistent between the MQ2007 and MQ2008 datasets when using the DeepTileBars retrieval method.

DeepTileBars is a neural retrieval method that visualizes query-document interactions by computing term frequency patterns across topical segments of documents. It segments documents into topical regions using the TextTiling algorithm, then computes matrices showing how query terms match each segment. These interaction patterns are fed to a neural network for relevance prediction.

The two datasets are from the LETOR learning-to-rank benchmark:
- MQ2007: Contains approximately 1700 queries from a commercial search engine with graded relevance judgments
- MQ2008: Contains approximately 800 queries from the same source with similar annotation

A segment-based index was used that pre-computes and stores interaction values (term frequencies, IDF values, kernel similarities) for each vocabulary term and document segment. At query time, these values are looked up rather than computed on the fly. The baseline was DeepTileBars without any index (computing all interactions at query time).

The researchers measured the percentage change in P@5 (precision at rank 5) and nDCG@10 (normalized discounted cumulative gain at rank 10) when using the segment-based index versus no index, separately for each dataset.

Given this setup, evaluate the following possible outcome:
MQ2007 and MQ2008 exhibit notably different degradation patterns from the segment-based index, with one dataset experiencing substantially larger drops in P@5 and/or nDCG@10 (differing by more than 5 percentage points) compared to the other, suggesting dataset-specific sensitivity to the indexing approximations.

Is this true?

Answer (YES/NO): NO